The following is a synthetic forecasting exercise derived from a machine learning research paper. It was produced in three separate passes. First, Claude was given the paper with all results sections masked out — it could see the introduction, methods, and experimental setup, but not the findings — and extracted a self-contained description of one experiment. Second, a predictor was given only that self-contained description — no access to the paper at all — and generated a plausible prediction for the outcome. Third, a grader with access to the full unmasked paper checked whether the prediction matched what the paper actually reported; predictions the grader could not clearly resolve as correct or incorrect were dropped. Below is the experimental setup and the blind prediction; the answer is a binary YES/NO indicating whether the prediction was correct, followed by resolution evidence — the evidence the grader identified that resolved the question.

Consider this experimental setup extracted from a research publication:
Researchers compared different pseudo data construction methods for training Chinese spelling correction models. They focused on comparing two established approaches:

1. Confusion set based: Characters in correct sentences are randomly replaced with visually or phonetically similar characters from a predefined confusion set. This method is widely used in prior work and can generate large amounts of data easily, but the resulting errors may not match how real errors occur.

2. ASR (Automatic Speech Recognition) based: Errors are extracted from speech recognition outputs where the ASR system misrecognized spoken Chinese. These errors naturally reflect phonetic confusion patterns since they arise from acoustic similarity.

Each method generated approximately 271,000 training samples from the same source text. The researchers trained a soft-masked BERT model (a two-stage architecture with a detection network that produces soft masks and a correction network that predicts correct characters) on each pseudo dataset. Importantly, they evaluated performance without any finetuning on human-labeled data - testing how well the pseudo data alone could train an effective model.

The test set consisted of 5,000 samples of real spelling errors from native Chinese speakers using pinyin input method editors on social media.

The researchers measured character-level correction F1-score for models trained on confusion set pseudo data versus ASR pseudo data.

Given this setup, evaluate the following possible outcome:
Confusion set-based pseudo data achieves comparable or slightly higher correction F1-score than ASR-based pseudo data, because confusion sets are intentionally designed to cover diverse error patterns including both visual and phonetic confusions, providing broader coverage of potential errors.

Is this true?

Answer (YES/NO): NO